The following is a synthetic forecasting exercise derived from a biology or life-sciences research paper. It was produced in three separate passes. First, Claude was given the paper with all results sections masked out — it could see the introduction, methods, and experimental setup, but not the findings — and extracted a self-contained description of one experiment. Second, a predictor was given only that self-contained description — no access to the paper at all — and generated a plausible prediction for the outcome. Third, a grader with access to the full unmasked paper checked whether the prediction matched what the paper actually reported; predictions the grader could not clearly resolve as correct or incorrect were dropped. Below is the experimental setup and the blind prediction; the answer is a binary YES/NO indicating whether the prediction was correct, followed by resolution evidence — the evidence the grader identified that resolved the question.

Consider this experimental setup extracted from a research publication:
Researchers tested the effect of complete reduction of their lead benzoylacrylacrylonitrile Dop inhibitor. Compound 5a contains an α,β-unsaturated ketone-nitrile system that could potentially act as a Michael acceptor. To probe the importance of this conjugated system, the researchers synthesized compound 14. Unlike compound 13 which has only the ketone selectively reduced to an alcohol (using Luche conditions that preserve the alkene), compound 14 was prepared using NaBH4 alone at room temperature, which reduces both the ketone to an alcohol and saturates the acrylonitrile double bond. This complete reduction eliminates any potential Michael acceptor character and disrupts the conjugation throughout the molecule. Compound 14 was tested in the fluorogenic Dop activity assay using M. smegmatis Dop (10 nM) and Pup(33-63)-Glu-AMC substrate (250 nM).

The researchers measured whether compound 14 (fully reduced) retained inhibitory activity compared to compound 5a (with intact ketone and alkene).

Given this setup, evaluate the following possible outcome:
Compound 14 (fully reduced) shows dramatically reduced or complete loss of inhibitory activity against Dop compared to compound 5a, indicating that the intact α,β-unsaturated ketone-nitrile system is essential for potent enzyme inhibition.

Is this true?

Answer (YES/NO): YES